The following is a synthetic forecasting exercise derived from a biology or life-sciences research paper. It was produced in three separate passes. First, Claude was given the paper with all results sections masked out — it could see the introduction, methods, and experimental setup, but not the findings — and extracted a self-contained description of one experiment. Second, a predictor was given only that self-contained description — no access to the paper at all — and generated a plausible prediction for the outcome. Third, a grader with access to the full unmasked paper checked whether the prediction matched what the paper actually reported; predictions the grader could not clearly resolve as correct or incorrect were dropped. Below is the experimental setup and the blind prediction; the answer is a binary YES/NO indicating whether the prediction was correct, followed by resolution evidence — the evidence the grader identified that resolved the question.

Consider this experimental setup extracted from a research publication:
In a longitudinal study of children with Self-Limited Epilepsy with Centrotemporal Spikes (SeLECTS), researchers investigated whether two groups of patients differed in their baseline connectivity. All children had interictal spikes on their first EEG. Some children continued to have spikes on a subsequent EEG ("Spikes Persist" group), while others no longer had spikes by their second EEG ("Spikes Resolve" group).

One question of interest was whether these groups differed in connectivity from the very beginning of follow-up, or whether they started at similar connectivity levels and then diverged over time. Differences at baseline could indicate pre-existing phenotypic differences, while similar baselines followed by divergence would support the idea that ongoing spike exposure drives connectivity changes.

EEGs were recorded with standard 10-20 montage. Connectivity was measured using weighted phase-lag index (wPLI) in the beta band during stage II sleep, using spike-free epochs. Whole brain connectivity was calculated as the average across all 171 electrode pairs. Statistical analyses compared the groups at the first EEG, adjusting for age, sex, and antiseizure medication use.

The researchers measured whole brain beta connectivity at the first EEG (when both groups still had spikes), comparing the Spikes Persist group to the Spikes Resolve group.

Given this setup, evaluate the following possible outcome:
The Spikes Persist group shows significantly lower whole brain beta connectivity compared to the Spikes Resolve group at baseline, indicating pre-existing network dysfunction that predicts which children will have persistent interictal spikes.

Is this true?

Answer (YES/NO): NO